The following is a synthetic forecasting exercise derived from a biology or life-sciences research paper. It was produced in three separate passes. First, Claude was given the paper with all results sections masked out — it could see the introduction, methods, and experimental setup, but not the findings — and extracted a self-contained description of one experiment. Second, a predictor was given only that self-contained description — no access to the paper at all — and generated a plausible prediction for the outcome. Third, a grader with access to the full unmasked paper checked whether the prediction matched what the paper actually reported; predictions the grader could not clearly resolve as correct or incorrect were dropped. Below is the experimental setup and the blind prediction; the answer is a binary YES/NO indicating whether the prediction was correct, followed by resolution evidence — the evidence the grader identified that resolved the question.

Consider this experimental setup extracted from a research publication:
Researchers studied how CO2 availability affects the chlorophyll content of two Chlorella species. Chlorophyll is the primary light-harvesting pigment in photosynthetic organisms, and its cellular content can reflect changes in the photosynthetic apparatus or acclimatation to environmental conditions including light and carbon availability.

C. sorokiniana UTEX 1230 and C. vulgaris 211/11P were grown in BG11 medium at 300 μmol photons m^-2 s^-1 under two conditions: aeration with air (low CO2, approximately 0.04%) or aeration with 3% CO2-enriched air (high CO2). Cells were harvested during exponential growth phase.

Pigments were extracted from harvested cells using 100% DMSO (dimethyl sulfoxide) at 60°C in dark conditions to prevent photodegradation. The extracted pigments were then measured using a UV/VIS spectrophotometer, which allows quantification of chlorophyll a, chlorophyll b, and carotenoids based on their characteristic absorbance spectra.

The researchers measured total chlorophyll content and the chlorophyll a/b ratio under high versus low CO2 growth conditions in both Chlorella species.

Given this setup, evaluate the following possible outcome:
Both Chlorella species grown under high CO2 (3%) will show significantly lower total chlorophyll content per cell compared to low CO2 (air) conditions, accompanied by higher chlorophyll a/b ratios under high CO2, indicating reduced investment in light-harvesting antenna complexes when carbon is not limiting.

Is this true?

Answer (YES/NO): NO